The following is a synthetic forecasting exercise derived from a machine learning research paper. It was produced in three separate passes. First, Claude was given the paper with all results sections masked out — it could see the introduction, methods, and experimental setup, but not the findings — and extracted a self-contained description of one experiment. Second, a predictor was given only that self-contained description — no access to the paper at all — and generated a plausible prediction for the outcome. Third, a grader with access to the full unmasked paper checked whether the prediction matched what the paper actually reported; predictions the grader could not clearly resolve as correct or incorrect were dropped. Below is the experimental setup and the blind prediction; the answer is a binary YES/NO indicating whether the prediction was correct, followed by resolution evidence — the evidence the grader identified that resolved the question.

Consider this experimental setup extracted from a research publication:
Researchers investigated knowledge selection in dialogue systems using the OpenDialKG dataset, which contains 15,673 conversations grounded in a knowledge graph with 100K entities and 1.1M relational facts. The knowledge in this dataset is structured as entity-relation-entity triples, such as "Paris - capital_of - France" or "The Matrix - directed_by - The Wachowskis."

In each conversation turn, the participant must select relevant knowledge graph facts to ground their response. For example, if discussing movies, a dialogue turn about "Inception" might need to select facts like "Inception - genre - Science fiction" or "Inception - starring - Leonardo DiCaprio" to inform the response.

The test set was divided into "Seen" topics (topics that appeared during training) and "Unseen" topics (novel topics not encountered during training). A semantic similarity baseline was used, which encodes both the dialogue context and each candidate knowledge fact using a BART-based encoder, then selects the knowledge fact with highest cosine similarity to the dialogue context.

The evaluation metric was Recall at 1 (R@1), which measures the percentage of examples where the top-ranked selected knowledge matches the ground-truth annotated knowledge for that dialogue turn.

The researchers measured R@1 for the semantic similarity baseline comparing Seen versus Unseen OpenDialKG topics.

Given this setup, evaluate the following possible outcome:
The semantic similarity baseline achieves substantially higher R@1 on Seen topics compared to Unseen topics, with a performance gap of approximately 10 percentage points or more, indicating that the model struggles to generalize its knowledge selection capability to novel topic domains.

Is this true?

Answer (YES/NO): NO